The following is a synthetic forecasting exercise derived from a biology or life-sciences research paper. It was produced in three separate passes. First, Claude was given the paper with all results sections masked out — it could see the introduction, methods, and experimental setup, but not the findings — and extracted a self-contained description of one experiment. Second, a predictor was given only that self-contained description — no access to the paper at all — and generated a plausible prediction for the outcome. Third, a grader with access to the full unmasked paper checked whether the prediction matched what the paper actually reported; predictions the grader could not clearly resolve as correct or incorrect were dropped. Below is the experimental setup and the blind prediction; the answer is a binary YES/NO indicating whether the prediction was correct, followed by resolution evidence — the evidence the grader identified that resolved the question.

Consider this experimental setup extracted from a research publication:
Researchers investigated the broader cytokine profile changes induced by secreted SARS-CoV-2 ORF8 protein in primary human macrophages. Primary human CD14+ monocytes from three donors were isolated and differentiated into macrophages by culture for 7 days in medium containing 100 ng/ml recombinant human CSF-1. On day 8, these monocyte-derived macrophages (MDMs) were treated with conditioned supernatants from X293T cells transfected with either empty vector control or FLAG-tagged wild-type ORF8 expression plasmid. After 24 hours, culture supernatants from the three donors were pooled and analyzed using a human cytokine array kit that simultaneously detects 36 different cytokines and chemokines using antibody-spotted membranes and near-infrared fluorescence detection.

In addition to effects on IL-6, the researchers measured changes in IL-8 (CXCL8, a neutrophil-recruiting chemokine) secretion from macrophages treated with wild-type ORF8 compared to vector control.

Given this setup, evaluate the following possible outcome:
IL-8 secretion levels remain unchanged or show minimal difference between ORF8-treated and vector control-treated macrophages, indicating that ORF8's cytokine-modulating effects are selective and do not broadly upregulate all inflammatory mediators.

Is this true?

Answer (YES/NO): NO